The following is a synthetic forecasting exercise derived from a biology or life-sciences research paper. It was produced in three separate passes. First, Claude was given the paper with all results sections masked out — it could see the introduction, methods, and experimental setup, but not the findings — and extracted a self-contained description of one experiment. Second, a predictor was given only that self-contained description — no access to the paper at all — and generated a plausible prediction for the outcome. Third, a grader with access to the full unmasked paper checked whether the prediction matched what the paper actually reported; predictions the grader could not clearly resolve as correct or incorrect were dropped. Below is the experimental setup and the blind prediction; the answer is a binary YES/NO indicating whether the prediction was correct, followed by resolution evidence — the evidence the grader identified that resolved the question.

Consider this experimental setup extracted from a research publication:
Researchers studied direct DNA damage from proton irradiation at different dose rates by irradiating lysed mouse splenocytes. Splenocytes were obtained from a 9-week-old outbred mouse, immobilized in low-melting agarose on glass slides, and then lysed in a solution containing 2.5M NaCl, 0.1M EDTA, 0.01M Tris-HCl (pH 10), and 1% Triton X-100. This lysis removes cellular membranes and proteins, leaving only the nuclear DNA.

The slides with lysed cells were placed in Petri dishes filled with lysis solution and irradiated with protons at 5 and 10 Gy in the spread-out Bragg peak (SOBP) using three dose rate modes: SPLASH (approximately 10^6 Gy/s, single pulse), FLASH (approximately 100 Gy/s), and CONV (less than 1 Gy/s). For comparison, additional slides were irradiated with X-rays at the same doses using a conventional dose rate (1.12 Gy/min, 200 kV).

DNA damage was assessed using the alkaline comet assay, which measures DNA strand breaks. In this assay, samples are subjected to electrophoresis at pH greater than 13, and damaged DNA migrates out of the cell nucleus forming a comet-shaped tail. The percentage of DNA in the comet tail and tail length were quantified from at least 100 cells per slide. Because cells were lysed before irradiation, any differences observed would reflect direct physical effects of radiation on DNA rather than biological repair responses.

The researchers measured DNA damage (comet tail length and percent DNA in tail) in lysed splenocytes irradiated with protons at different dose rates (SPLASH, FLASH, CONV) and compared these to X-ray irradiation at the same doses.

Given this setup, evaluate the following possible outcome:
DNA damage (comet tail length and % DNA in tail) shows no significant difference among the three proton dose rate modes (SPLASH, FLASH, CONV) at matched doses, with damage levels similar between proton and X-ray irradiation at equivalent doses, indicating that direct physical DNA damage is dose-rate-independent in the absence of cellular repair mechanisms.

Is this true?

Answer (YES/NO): NO